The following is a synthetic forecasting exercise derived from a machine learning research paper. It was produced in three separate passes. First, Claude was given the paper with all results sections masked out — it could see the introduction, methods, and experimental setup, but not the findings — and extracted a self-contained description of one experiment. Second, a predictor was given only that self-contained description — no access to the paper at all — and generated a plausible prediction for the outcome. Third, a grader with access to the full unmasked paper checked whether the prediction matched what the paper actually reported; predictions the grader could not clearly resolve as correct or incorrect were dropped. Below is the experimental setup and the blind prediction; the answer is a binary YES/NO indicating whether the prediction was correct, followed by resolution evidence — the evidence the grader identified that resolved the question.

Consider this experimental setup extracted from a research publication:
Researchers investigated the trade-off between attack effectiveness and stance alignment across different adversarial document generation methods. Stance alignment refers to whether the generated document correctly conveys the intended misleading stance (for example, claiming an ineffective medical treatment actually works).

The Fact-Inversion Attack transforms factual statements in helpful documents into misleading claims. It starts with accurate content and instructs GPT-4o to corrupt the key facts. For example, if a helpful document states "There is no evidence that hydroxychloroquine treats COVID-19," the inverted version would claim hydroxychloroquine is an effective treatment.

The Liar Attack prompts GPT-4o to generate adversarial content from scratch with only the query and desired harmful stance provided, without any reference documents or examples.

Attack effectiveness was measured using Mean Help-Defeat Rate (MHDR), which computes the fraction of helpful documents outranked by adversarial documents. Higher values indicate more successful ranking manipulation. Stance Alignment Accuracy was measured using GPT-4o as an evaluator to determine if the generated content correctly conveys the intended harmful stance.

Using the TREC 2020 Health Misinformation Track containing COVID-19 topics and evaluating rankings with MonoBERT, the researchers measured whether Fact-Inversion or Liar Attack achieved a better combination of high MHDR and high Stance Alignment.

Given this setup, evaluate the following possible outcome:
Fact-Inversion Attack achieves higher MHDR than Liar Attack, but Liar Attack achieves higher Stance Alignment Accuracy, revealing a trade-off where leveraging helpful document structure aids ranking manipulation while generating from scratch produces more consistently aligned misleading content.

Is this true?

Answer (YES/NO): NO